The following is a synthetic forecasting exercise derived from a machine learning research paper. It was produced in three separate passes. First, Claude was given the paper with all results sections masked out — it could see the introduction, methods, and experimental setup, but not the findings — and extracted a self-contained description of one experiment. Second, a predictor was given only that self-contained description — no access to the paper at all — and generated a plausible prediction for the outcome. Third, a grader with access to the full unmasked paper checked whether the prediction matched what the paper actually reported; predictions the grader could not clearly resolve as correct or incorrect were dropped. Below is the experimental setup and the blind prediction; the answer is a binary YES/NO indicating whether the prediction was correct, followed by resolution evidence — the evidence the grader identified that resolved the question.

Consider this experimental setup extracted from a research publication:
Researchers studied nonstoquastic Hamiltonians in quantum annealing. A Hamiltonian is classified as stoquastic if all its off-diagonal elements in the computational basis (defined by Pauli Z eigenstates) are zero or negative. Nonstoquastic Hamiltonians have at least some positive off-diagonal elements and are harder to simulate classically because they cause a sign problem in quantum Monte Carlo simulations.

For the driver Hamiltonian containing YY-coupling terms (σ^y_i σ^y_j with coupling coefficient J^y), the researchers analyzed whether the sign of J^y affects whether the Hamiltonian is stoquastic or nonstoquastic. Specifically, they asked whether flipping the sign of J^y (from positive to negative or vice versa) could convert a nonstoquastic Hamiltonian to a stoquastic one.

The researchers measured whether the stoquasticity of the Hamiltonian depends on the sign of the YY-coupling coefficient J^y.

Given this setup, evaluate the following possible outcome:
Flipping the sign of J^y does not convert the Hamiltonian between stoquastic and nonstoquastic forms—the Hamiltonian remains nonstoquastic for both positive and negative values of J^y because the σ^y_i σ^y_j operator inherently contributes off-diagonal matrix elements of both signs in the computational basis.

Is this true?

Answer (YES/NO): YES